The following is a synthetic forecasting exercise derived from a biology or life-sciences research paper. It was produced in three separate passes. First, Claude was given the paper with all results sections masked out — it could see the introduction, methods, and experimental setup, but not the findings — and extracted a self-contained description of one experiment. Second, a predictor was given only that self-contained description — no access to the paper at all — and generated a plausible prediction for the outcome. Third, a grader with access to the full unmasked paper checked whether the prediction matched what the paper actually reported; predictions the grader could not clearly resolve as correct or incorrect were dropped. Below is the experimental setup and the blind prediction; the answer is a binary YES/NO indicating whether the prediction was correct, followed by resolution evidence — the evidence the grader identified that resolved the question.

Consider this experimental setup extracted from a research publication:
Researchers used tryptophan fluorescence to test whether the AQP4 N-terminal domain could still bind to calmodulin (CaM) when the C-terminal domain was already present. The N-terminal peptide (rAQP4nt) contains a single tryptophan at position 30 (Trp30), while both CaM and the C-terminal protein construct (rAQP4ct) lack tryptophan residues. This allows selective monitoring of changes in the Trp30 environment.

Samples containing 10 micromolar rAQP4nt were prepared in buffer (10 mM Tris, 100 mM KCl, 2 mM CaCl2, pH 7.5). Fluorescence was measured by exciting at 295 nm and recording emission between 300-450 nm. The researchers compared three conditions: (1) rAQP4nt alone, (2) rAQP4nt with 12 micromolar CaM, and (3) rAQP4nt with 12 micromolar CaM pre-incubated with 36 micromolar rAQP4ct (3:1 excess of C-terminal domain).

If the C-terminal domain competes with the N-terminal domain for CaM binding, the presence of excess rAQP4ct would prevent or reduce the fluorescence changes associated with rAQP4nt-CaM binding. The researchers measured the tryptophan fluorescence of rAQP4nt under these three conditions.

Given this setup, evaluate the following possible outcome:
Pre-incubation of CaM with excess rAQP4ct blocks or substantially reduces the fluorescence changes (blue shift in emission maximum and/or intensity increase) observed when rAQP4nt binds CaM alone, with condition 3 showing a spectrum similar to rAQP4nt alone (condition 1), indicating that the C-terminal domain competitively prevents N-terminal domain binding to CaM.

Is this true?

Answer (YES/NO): NO